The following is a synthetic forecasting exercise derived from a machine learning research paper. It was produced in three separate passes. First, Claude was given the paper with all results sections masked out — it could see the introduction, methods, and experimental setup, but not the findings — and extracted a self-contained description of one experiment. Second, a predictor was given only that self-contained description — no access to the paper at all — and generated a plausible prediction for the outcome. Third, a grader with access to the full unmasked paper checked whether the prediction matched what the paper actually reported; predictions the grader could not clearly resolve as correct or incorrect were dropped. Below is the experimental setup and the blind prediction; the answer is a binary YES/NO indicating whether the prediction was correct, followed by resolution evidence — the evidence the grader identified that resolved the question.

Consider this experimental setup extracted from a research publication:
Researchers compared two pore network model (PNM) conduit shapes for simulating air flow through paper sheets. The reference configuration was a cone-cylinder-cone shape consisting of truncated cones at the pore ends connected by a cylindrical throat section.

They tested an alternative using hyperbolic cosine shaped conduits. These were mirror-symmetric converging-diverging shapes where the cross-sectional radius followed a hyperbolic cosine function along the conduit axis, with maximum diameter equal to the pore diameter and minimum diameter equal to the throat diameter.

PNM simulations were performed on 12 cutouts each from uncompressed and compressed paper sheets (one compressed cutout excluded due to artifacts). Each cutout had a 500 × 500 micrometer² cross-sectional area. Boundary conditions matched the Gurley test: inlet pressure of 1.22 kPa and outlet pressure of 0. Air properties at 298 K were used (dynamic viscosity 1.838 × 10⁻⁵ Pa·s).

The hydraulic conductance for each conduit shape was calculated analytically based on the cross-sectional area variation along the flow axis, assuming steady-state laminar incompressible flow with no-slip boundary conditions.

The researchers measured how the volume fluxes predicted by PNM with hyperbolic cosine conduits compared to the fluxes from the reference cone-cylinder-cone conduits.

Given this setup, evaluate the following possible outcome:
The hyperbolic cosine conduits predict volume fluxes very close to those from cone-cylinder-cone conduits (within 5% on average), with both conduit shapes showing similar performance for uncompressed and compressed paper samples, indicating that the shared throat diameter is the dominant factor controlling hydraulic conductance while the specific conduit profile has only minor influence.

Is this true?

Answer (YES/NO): NO